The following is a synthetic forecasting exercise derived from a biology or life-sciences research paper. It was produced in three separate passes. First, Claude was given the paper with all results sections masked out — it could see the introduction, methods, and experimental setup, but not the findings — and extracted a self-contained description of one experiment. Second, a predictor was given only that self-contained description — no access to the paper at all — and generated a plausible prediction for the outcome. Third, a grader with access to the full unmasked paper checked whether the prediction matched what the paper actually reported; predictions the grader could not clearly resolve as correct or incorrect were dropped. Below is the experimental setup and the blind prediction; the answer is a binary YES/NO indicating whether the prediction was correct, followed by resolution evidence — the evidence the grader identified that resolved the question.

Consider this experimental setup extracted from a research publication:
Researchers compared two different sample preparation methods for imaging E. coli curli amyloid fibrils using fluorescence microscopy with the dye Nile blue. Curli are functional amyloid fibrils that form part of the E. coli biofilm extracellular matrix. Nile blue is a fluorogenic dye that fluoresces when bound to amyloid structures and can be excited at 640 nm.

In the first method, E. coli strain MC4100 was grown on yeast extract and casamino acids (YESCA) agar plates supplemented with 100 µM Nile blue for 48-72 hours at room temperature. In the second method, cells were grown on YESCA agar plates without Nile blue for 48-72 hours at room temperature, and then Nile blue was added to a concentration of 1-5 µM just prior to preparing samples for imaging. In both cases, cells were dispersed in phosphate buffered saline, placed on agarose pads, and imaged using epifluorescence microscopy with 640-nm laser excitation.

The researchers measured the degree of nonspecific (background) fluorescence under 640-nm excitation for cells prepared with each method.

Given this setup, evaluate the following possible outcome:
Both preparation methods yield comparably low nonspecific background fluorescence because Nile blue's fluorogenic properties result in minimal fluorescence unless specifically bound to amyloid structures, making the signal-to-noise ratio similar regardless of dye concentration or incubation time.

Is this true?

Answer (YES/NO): NO